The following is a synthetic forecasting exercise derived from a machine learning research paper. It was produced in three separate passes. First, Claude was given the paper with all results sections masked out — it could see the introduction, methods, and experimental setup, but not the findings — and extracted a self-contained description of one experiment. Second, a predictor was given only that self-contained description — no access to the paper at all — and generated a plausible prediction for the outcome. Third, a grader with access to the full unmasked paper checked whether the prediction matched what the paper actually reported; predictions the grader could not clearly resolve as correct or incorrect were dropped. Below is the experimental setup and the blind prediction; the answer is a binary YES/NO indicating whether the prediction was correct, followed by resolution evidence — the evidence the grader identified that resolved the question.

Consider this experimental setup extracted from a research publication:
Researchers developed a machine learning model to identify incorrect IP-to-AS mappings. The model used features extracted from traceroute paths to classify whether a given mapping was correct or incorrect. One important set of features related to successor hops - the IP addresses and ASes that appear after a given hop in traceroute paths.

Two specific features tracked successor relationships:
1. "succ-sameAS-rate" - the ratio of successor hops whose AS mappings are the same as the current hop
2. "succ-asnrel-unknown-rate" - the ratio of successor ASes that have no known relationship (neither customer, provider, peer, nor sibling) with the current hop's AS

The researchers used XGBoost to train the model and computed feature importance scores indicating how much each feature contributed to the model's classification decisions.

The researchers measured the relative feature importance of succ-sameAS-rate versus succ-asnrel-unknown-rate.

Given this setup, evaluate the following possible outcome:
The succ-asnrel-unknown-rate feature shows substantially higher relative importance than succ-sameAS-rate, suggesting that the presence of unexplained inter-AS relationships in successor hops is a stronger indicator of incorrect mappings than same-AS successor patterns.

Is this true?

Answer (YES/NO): NO